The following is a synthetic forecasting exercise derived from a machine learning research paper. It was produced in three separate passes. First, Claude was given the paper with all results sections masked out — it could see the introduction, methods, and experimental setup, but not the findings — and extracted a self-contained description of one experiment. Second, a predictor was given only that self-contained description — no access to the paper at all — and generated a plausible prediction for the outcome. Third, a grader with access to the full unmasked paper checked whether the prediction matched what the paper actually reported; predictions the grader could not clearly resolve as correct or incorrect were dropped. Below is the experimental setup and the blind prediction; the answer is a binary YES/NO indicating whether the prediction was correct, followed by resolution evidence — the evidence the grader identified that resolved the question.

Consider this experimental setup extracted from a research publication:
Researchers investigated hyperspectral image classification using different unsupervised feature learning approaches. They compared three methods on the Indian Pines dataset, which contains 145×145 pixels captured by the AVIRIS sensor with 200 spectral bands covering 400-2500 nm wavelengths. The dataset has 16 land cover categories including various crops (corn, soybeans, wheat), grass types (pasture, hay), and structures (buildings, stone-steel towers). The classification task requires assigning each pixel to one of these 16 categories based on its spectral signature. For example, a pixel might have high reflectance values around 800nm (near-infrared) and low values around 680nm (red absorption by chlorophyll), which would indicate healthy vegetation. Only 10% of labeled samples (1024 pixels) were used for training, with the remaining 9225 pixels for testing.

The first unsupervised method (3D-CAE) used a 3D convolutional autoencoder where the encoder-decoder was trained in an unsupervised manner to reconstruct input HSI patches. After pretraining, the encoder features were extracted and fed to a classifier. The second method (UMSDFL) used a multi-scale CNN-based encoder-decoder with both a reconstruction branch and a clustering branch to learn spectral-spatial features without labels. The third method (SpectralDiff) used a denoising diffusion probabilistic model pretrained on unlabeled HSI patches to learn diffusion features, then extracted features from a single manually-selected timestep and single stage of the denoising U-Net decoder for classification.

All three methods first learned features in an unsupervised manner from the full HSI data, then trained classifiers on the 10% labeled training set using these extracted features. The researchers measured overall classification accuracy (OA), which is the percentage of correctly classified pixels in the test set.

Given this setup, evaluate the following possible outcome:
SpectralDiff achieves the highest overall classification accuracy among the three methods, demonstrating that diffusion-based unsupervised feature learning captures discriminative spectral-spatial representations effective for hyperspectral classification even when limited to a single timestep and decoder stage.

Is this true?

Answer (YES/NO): YES